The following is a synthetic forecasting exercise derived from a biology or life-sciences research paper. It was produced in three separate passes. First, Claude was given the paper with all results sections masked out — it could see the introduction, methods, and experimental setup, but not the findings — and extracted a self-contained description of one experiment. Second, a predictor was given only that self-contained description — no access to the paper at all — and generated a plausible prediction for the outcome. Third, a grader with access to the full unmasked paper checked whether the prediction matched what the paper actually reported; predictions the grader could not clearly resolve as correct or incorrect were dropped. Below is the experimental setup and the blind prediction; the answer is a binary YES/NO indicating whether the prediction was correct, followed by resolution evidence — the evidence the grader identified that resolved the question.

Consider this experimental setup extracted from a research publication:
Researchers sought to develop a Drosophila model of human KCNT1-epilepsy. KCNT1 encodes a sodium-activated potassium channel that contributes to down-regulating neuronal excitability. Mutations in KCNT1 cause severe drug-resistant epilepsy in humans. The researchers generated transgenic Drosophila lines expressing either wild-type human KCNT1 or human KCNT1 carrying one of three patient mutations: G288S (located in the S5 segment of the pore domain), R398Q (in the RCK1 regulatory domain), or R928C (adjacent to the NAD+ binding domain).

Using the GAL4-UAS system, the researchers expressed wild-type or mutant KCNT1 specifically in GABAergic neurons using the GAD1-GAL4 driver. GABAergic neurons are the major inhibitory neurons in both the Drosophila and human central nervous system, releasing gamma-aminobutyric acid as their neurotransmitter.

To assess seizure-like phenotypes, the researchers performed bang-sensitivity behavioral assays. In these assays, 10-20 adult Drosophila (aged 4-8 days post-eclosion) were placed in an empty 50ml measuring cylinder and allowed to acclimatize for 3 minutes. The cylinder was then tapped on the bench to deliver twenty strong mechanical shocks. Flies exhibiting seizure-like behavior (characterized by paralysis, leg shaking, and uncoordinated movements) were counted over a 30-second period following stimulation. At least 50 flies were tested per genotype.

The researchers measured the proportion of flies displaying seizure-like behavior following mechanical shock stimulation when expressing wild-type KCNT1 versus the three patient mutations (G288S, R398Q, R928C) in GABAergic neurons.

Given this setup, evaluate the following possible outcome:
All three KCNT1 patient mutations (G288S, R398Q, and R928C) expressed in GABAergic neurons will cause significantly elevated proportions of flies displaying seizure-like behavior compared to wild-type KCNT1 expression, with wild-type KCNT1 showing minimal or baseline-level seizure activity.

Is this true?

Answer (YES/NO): YES